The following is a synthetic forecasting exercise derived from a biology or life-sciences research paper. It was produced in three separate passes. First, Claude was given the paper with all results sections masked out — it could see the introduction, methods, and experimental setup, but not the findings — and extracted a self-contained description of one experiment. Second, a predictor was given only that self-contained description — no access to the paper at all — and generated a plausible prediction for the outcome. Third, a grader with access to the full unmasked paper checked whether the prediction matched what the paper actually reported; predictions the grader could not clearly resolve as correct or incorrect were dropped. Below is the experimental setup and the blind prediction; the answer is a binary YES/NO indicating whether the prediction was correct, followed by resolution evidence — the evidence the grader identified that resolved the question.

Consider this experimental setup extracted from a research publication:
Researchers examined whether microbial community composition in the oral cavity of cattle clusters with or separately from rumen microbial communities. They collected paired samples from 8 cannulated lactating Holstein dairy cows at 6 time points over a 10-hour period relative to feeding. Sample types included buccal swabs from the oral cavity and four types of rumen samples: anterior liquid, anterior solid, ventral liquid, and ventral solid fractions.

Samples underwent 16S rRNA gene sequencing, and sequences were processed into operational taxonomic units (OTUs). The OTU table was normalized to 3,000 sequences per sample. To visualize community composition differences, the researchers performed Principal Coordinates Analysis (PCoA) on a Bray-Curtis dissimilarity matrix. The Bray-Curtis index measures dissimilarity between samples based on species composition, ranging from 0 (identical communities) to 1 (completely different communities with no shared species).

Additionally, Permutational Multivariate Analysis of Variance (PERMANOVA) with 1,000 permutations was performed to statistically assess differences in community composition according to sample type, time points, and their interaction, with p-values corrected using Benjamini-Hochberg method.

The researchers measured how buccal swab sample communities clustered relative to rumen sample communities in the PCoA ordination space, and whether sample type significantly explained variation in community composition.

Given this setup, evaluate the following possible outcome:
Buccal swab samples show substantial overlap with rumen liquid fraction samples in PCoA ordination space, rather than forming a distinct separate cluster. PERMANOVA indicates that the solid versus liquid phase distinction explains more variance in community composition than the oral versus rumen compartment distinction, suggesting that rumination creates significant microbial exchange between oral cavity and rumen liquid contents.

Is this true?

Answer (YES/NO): NO